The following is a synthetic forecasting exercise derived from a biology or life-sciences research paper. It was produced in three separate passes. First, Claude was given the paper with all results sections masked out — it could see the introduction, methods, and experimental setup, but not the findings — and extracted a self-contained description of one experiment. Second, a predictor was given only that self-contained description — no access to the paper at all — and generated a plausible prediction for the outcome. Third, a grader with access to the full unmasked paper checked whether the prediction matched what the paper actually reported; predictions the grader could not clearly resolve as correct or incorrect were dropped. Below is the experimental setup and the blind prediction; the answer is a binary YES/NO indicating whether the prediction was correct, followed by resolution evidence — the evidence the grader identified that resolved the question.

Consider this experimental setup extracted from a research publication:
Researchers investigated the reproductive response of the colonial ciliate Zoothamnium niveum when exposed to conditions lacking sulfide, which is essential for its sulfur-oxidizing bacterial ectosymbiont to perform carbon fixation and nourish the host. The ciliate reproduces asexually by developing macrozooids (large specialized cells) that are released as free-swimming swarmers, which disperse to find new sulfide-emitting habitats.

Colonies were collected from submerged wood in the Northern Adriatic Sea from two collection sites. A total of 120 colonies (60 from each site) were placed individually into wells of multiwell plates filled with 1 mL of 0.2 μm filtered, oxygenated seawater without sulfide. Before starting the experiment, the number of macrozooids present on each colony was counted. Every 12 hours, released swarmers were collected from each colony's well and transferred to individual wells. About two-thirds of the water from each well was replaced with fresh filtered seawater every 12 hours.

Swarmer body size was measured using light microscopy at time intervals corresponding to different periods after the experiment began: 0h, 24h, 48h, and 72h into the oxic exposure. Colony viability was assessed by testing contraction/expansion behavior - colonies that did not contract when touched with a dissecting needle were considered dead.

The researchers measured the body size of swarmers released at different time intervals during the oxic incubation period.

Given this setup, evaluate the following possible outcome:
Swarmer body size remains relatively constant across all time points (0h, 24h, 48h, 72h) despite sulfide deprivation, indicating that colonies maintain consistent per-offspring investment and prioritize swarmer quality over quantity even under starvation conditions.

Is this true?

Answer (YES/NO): NO